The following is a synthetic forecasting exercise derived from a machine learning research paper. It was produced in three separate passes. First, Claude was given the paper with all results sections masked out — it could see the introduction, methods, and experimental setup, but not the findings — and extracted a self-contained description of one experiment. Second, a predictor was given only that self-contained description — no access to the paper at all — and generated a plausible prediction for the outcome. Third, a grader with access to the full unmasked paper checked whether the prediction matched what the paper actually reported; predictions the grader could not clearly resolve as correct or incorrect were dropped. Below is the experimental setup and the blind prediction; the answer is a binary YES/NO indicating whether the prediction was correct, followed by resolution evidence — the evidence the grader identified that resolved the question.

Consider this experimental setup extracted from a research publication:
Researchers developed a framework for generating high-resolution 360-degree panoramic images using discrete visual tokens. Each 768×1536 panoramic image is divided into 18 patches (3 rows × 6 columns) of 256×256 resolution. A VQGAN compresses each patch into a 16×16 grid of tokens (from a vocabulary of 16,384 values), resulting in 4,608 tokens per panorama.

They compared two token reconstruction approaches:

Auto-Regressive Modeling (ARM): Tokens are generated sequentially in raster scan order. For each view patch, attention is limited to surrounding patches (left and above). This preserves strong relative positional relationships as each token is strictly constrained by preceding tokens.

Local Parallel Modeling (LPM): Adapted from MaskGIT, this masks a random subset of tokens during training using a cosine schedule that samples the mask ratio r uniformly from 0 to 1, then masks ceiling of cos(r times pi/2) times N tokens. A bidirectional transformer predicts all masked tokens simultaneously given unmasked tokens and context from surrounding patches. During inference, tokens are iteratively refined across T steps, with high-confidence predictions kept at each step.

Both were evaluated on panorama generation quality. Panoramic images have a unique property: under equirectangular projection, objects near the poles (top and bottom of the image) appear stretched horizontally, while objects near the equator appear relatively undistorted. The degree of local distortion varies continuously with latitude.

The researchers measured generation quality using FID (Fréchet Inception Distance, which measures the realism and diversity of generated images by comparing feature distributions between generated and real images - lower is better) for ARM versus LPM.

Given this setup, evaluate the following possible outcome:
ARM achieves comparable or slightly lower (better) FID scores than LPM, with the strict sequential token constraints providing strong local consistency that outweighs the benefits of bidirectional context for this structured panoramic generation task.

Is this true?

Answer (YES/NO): NO